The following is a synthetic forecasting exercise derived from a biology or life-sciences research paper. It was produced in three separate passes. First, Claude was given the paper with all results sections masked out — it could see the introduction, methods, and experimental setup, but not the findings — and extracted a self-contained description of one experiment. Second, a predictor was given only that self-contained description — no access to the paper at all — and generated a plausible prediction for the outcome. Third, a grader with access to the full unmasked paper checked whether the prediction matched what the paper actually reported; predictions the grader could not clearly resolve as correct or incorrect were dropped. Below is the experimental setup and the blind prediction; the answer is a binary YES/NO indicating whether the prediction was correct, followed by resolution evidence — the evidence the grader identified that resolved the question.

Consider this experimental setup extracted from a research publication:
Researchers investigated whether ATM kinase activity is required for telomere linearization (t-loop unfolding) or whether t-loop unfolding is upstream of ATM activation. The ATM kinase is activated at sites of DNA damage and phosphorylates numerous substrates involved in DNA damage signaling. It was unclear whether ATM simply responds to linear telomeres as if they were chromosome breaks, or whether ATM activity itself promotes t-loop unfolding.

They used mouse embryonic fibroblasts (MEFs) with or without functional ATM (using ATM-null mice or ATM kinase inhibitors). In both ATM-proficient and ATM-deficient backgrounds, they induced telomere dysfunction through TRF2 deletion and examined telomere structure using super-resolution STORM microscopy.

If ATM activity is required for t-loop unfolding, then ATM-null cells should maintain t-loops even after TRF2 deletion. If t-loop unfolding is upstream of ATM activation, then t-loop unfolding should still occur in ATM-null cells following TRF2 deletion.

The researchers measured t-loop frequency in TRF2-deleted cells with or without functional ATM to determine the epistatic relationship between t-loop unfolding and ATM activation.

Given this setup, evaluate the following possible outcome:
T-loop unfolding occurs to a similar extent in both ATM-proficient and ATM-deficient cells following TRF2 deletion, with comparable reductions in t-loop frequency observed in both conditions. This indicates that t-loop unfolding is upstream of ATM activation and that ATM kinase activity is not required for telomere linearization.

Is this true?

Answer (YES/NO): YES